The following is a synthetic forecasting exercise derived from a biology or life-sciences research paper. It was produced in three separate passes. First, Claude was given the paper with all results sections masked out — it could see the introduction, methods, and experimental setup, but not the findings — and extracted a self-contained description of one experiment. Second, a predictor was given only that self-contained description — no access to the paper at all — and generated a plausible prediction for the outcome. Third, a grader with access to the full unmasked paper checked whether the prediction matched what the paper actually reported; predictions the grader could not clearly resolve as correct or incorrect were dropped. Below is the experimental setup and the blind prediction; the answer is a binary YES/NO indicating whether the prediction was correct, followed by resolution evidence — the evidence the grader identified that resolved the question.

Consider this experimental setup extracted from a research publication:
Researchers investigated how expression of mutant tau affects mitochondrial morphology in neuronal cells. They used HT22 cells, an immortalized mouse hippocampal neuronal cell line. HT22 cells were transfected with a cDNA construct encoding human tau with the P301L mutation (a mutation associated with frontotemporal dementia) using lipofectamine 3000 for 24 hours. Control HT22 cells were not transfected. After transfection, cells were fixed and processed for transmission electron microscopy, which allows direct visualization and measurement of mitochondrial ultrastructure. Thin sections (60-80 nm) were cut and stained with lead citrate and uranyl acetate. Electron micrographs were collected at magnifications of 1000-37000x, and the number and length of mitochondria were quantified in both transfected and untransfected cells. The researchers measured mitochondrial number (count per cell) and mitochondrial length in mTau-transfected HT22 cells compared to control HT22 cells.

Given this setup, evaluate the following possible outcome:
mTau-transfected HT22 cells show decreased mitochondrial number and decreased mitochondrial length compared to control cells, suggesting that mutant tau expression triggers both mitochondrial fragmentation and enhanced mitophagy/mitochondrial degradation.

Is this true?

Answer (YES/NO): NO